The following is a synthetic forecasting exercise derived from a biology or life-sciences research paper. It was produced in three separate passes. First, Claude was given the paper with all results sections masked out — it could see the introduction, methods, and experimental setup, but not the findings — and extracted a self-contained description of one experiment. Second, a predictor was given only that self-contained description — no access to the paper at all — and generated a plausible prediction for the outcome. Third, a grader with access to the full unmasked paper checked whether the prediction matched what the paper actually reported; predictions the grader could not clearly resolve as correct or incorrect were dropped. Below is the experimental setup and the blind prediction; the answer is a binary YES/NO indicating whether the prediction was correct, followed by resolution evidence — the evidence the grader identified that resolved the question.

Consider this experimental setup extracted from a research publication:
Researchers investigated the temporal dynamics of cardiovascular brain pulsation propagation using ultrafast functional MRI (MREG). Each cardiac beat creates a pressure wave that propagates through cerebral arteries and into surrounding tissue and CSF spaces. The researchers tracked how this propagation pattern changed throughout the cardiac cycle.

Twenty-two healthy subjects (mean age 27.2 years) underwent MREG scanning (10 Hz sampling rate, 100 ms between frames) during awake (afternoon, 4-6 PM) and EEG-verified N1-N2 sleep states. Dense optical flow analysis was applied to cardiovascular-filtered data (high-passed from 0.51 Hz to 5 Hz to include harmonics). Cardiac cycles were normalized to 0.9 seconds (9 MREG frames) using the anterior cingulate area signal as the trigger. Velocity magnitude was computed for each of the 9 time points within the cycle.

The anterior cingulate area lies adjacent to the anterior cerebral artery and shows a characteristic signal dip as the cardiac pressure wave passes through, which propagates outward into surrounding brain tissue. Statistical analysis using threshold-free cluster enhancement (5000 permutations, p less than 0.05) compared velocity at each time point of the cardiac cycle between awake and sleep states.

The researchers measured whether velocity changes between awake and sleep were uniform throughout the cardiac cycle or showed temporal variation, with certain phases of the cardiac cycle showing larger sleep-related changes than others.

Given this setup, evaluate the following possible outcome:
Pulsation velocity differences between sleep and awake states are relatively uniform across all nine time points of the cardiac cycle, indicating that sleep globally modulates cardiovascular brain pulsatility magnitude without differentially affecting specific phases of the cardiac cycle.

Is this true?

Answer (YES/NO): NO